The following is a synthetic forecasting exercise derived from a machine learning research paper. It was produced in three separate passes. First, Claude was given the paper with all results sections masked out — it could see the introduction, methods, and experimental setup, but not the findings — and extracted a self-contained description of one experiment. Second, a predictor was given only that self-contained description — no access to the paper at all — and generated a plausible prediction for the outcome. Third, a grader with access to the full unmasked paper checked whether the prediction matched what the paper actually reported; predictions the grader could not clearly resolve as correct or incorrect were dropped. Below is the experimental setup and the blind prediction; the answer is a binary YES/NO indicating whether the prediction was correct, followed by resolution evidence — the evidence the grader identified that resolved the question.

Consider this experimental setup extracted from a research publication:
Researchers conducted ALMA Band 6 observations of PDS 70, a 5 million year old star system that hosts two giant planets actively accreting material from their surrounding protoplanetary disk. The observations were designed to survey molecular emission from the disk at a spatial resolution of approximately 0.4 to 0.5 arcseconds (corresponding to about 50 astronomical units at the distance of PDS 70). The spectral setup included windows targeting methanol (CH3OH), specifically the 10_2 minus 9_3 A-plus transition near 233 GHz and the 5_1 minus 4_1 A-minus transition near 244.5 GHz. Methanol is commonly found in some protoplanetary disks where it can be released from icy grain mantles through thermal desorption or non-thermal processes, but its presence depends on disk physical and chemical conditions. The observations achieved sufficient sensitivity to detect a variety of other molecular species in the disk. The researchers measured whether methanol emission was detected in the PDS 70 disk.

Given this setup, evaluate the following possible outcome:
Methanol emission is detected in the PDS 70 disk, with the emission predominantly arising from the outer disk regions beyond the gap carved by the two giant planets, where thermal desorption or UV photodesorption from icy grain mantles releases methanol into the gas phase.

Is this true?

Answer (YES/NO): NO